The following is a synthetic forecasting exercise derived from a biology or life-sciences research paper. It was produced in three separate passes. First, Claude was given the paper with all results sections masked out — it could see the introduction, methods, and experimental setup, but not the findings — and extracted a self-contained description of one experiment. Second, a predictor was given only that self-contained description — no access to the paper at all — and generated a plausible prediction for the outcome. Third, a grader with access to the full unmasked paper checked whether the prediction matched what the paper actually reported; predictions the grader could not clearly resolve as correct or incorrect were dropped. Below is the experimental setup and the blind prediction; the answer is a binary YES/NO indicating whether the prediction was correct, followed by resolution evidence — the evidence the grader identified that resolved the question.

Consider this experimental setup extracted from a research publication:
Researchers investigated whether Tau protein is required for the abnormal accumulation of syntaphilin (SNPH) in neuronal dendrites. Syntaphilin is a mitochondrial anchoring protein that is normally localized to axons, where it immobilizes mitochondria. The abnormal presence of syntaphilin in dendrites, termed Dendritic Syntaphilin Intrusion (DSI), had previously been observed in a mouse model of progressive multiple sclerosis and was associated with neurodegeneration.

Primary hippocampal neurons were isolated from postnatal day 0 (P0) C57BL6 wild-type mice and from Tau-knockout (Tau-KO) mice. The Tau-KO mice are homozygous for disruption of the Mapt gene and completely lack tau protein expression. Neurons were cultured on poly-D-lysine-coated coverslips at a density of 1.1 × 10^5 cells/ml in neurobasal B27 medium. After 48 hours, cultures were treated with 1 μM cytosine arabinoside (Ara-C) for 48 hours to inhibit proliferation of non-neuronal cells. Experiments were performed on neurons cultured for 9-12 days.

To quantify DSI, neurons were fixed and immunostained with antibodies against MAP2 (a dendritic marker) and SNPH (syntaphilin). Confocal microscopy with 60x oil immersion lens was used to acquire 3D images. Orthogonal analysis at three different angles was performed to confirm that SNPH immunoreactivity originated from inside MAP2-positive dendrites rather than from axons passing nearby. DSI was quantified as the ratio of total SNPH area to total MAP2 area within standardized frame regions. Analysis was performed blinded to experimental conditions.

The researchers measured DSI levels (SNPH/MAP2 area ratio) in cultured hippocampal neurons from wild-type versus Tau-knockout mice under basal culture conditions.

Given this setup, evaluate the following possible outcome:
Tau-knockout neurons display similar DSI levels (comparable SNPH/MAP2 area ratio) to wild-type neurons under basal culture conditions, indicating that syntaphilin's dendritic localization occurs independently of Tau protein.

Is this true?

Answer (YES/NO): NO